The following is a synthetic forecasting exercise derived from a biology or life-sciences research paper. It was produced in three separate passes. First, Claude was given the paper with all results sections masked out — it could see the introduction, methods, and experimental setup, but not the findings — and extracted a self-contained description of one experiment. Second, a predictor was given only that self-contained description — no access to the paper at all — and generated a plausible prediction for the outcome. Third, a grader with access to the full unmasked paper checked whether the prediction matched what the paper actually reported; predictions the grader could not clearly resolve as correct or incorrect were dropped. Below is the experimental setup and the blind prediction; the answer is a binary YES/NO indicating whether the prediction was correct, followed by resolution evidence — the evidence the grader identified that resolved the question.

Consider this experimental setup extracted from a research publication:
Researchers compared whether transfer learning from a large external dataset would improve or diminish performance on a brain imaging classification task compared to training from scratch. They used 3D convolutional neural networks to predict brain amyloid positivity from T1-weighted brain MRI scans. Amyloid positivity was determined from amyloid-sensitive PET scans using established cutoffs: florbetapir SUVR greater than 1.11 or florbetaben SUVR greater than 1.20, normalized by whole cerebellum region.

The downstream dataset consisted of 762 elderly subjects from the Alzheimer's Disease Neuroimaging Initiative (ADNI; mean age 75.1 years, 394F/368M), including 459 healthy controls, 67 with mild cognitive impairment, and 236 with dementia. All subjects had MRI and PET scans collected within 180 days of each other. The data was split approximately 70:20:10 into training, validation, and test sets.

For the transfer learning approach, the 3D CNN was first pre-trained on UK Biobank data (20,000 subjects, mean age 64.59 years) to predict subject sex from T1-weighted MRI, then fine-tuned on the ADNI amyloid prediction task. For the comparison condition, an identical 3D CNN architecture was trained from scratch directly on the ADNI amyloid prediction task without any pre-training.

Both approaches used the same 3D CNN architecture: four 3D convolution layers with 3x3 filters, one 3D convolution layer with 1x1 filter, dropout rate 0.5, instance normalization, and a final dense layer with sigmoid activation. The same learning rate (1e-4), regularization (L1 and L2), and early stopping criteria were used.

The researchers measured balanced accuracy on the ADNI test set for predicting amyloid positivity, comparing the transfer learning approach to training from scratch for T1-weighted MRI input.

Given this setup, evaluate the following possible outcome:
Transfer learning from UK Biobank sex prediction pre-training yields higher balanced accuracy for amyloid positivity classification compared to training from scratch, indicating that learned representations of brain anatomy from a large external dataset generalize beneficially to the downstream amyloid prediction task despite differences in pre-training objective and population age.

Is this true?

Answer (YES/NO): NO